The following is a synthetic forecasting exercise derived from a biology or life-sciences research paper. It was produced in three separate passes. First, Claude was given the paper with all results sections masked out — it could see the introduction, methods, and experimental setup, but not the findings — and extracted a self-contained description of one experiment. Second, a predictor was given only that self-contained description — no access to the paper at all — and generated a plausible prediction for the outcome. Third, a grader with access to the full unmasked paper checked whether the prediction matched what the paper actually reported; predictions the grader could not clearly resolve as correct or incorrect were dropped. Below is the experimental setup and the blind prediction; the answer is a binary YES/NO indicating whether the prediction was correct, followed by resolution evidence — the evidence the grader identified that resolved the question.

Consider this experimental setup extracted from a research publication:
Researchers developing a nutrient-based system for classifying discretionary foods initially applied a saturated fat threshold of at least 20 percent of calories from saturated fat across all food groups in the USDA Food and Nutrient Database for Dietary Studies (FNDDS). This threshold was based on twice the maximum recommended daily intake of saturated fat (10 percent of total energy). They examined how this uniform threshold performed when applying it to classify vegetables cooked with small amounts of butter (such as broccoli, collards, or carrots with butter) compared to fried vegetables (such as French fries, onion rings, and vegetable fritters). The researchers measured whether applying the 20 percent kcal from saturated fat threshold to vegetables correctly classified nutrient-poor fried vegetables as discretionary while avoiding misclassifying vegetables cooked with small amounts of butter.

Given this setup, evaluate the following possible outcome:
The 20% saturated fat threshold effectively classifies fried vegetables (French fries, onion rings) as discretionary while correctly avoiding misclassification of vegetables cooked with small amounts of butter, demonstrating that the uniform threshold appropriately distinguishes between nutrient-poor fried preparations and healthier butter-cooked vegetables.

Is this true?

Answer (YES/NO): NO